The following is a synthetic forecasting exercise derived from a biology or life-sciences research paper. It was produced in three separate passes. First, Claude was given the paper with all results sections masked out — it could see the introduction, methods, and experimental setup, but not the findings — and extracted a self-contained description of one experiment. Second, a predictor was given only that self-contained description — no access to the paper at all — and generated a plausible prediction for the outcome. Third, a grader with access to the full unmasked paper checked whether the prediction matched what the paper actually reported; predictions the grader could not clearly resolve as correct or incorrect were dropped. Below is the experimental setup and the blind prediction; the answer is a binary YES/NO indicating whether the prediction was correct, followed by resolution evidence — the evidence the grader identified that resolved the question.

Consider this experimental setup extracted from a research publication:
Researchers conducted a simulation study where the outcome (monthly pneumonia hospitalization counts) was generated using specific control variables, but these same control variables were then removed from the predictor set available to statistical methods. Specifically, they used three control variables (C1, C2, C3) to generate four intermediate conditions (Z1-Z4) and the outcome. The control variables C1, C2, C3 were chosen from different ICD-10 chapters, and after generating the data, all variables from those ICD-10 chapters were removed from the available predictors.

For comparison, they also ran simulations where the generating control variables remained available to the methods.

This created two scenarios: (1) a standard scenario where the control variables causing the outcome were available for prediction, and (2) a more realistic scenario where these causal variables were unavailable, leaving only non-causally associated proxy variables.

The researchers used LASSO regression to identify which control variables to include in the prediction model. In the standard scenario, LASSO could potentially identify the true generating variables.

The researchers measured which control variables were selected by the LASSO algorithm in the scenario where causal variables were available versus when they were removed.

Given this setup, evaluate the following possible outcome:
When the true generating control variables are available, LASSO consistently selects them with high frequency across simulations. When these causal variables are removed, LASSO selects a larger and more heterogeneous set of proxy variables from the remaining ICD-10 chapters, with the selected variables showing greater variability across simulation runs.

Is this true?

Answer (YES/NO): NO